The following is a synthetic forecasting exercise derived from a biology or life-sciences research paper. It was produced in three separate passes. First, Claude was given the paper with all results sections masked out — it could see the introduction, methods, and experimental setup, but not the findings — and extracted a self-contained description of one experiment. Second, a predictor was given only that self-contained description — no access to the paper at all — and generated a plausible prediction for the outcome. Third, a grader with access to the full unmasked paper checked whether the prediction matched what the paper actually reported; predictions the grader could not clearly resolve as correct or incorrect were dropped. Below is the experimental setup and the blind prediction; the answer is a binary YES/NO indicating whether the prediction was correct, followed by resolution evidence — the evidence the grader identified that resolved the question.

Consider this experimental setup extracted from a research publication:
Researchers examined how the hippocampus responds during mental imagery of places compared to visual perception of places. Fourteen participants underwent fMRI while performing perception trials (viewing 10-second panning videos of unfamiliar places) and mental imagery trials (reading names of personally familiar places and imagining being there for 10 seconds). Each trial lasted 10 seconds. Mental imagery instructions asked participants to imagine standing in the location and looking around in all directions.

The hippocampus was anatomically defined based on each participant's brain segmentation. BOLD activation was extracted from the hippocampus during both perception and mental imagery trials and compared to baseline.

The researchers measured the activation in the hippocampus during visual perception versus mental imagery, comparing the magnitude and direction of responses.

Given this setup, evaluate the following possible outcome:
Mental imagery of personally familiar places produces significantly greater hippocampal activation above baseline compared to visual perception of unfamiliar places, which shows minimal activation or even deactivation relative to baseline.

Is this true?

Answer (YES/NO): NO